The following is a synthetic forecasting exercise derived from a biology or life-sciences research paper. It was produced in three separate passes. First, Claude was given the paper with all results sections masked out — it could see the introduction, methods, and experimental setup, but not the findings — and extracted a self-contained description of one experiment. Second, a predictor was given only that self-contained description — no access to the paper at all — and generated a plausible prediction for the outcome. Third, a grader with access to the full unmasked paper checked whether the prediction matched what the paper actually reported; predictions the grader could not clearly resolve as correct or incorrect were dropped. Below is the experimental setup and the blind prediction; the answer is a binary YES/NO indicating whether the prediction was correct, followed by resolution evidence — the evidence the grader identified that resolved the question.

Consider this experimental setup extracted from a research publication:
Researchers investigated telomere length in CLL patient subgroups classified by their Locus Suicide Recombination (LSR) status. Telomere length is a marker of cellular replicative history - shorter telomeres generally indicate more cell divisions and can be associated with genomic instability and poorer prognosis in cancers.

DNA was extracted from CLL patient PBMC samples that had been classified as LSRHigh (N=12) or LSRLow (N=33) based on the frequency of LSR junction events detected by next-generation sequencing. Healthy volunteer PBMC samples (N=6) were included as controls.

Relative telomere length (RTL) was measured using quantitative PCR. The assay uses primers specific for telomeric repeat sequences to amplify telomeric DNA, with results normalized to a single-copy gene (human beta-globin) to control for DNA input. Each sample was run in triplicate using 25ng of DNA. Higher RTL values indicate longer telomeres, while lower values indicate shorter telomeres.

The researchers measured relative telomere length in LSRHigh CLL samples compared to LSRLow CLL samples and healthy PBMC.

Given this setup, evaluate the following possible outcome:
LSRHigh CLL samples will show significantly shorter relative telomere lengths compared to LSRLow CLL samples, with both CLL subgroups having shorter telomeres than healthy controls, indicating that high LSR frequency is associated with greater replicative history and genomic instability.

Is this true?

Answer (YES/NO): NO